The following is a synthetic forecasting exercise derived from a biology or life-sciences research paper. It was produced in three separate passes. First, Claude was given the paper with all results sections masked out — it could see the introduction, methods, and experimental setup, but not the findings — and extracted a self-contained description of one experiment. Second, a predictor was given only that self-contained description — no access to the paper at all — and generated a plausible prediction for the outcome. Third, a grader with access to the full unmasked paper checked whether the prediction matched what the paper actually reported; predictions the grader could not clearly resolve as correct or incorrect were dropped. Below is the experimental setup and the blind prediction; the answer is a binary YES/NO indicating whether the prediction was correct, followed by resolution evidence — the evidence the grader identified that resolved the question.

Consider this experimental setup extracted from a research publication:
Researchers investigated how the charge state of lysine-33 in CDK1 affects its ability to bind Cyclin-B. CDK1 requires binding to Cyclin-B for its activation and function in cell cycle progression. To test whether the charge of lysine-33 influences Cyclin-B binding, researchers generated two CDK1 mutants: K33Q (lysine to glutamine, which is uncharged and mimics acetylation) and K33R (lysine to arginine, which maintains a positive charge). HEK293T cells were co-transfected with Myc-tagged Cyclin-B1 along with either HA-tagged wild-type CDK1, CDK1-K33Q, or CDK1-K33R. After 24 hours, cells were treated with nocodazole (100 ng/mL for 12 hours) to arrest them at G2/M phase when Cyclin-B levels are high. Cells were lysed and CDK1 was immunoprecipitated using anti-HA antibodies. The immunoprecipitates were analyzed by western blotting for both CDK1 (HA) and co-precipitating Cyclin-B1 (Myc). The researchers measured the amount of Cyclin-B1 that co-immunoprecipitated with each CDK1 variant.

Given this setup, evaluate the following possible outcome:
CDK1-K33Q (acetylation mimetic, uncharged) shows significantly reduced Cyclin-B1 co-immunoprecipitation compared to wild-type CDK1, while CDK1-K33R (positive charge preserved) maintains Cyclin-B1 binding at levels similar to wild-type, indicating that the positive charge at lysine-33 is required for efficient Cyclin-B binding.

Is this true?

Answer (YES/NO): YES